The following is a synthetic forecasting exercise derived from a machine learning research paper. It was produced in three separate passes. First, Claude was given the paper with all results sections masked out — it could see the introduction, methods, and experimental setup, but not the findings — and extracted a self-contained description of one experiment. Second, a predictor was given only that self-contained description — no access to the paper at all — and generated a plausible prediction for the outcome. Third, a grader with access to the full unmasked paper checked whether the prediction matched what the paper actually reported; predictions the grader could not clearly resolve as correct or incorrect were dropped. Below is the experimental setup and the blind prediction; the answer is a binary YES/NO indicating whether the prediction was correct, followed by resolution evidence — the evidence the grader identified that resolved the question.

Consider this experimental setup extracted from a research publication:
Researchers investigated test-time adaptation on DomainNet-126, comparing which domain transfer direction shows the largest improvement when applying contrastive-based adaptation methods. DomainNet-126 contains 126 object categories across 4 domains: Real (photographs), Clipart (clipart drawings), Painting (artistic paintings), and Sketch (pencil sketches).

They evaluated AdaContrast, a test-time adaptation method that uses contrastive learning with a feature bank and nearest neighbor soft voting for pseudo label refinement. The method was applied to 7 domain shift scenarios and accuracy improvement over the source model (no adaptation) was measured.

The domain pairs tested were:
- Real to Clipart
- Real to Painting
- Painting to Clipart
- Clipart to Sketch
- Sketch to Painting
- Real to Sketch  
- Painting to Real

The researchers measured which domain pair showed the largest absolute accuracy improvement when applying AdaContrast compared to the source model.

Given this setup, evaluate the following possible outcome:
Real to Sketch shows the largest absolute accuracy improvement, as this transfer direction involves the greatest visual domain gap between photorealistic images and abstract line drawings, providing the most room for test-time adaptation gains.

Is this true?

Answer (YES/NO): NO